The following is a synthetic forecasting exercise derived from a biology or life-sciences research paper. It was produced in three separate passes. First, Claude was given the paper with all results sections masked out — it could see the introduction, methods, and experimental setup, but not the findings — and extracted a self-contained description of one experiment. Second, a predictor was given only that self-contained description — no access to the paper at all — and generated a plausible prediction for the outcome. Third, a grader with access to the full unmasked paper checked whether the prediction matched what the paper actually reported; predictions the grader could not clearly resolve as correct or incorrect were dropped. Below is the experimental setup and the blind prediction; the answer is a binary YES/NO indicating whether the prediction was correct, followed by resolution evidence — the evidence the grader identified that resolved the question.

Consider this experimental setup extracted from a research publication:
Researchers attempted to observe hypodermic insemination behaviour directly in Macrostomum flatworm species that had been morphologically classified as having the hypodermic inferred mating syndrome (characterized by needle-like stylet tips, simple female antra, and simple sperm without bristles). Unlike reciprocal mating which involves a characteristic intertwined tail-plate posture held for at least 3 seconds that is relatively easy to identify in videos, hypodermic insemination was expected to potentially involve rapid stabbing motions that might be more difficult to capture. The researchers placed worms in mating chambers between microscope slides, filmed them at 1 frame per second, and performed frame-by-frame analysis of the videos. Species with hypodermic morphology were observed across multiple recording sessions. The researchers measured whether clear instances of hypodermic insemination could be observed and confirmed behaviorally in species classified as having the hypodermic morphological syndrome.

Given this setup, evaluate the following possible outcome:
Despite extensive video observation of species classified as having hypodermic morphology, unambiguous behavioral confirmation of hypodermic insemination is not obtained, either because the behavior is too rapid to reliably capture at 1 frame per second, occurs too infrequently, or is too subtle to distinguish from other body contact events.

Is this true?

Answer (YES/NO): YES